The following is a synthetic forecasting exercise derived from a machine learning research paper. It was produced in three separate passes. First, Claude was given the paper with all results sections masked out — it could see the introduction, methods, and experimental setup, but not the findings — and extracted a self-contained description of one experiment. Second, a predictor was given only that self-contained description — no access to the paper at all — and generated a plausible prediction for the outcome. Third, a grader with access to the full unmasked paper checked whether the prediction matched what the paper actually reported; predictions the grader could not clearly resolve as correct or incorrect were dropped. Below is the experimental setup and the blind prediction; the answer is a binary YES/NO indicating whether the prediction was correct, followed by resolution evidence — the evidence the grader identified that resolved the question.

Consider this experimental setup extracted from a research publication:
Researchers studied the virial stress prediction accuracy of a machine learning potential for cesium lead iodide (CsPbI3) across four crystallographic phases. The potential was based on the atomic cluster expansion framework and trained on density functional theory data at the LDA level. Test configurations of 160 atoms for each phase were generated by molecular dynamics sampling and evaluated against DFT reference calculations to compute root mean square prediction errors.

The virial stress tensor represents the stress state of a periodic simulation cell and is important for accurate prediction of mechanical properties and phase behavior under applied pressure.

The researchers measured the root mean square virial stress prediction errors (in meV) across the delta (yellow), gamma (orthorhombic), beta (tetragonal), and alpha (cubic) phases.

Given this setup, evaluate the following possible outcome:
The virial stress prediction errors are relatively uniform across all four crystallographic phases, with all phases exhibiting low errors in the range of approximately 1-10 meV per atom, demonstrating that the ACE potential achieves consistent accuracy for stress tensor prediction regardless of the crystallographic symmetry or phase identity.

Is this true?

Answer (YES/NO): NO